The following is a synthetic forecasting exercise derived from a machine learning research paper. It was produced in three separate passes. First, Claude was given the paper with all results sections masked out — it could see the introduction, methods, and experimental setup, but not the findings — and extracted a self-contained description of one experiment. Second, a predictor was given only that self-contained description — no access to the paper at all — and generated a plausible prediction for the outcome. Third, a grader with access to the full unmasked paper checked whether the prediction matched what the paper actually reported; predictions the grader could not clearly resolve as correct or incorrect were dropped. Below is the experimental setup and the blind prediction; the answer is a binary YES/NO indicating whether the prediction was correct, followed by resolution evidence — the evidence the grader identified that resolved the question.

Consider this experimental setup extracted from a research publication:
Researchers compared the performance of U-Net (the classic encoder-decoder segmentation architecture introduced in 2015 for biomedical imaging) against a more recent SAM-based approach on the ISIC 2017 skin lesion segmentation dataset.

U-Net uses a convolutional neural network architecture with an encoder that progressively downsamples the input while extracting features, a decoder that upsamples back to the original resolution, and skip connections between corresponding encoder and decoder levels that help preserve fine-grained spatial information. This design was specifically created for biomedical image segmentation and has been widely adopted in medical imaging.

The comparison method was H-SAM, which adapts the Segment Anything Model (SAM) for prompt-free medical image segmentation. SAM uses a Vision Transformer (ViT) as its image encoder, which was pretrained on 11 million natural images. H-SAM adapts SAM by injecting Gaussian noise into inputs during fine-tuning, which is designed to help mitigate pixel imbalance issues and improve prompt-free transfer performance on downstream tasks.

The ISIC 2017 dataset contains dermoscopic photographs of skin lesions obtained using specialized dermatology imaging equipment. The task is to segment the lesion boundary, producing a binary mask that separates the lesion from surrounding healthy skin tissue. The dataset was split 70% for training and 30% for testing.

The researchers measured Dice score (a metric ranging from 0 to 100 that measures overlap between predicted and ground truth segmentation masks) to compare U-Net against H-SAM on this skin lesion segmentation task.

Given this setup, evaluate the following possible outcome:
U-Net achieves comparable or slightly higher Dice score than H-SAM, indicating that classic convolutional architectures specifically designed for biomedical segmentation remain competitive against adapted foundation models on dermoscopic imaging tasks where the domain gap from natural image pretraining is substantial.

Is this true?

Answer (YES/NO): YES